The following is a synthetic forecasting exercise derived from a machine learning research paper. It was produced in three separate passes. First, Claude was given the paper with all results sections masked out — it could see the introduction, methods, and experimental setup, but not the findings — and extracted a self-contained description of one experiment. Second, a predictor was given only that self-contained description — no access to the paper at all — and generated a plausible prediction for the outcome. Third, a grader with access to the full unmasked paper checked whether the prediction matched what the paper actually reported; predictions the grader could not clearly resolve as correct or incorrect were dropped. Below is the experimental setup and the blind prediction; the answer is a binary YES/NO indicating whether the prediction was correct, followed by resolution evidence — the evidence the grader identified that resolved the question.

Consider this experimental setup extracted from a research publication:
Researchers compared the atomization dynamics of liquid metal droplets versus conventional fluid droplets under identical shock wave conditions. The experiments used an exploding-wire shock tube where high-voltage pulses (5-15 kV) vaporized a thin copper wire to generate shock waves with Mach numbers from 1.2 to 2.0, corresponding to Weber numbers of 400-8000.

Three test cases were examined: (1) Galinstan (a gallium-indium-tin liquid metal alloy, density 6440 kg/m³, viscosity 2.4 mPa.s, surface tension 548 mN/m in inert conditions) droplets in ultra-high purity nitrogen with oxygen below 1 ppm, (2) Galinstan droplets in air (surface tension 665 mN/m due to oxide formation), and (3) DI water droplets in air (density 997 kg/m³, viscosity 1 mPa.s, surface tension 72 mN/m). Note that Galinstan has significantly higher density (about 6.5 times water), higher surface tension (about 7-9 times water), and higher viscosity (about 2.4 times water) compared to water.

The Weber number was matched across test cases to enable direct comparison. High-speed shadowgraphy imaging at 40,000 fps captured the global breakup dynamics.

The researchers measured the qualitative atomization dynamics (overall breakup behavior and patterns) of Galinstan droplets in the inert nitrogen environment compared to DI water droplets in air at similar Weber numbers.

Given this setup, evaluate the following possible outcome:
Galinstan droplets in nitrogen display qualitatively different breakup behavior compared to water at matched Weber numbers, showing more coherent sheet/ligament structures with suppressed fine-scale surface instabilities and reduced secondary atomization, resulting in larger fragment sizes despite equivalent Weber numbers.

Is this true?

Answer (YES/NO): NO